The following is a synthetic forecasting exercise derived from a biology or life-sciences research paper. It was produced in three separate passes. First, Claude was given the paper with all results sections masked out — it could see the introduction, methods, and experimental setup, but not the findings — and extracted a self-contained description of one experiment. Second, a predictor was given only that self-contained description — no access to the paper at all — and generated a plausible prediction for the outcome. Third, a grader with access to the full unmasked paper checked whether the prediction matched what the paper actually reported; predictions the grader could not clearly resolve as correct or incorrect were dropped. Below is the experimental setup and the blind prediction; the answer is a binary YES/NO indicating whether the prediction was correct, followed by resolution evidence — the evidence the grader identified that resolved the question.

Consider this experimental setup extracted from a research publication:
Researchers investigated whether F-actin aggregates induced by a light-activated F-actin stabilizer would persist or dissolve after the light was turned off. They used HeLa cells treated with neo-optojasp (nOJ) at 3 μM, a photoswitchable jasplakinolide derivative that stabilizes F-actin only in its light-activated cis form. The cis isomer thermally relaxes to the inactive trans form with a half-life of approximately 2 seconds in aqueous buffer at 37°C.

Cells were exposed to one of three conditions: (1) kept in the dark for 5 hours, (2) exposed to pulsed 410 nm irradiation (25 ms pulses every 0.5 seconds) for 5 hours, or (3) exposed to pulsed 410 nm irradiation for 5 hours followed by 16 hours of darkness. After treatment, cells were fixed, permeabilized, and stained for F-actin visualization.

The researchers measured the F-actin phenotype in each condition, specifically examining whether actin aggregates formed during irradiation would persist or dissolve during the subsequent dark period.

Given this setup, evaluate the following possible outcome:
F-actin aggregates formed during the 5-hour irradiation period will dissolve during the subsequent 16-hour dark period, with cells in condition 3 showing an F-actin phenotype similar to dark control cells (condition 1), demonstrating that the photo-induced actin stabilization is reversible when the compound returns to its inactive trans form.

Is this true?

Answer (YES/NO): YES